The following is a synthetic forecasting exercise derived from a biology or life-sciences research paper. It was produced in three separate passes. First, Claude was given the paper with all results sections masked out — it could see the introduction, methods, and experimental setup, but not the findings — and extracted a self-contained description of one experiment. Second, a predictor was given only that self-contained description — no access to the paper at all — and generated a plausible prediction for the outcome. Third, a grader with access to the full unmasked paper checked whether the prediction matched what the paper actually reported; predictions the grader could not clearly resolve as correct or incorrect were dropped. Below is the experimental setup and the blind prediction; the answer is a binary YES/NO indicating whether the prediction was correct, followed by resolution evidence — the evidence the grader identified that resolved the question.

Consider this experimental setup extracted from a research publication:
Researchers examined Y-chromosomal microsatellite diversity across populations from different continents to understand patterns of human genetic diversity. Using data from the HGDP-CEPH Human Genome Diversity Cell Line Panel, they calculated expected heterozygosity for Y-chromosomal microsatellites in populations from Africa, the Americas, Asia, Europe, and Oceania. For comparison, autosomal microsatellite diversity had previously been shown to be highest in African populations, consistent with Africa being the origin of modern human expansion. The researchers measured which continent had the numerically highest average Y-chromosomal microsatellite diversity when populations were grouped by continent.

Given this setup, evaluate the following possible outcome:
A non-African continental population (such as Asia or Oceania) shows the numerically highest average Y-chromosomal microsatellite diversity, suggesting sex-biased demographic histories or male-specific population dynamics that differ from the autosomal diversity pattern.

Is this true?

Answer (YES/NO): YES